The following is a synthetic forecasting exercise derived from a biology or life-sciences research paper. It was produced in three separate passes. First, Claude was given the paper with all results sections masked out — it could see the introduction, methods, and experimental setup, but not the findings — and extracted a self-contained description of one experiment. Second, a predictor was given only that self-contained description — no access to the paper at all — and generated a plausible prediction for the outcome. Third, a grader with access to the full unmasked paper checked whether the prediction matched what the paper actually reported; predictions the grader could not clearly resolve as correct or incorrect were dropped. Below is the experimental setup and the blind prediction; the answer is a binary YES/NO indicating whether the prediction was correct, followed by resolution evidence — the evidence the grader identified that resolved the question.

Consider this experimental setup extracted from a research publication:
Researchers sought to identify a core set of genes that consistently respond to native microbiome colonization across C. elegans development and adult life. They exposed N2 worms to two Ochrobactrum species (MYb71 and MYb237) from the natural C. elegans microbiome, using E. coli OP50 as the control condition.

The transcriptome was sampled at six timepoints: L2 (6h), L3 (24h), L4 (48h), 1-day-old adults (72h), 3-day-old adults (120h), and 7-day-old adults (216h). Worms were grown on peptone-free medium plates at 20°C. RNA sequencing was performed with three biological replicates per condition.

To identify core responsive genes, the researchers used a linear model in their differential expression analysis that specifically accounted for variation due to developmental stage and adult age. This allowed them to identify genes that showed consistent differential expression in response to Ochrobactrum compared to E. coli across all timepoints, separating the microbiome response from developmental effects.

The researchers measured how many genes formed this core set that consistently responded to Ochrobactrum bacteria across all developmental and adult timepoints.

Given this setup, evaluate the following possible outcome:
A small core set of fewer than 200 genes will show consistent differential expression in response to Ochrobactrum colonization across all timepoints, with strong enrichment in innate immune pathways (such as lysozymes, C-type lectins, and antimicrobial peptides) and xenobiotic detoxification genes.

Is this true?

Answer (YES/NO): NO